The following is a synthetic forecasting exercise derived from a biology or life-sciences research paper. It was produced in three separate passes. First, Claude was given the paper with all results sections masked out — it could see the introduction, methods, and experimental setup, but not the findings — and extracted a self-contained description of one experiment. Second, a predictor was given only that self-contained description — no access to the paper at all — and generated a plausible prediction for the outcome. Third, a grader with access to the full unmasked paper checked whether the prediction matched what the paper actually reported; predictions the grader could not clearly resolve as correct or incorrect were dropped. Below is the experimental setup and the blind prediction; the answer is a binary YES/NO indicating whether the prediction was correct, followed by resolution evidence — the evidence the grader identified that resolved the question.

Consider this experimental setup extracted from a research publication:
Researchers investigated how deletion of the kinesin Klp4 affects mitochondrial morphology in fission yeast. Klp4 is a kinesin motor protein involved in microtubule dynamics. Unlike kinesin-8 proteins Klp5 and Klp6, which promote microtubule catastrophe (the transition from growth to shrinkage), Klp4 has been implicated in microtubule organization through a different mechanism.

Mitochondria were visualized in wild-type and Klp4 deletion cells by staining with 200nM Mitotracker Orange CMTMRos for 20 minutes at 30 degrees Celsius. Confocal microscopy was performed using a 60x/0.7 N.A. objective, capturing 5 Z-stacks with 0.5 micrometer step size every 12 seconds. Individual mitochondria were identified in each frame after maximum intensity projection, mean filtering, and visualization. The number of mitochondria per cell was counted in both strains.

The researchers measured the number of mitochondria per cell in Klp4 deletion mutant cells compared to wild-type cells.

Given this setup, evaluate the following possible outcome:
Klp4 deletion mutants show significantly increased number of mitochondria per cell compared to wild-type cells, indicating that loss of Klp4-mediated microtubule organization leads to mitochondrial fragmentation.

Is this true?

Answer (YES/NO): YES